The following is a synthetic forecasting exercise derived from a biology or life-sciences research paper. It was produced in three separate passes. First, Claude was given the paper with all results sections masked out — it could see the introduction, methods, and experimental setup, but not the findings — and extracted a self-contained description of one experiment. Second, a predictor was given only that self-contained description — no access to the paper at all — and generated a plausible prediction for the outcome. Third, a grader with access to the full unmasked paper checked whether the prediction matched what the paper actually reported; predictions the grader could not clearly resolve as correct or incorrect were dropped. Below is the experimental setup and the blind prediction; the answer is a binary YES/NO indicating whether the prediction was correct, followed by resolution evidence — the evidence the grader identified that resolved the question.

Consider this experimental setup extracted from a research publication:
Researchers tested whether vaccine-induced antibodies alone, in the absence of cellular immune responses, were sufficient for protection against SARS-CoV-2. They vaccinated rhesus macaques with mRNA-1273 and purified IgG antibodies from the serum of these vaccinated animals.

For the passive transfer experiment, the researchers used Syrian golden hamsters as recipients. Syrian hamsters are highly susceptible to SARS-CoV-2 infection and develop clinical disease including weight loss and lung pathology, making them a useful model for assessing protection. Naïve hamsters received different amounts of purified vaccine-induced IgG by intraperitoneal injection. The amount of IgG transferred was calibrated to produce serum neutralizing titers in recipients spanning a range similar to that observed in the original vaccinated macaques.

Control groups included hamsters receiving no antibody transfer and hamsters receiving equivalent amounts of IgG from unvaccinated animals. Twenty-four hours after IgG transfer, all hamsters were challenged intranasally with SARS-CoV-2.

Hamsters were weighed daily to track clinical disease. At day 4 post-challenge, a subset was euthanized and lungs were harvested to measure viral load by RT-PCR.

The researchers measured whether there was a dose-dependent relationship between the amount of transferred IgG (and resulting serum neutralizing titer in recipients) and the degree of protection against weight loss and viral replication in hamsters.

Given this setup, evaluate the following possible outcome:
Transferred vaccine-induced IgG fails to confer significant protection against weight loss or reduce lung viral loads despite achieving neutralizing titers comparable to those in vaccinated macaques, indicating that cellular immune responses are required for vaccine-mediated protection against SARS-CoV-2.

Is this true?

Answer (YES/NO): NO